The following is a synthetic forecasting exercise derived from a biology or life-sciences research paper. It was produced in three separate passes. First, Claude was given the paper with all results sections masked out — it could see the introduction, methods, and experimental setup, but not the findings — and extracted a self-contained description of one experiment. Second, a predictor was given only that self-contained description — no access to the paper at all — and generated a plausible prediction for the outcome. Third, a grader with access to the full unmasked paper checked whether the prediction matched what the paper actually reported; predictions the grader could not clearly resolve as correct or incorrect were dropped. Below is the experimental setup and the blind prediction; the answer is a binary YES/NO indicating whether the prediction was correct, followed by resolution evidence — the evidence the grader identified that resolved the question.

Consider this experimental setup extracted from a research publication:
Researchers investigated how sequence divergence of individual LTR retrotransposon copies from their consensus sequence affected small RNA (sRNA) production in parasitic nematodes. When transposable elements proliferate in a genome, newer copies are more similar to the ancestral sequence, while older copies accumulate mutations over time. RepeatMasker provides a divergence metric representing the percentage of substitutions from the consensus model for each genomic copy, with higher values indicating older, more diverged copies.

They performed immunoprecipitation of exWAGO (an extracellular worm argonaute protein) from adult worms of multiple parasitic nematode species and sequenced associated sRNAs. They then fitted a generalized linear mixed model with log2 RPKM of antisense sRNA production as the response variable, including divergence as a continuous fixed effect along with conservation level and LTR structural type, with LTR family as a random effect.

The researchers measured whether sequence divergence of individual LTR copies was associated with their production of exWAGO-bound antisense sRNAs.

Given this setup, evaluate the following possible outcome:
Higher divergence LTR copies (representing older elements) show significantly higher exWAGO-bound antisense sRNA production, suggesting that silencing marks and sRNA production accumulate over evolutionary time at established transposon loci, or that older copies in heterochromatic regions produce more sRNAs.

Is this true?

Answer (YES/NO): NO